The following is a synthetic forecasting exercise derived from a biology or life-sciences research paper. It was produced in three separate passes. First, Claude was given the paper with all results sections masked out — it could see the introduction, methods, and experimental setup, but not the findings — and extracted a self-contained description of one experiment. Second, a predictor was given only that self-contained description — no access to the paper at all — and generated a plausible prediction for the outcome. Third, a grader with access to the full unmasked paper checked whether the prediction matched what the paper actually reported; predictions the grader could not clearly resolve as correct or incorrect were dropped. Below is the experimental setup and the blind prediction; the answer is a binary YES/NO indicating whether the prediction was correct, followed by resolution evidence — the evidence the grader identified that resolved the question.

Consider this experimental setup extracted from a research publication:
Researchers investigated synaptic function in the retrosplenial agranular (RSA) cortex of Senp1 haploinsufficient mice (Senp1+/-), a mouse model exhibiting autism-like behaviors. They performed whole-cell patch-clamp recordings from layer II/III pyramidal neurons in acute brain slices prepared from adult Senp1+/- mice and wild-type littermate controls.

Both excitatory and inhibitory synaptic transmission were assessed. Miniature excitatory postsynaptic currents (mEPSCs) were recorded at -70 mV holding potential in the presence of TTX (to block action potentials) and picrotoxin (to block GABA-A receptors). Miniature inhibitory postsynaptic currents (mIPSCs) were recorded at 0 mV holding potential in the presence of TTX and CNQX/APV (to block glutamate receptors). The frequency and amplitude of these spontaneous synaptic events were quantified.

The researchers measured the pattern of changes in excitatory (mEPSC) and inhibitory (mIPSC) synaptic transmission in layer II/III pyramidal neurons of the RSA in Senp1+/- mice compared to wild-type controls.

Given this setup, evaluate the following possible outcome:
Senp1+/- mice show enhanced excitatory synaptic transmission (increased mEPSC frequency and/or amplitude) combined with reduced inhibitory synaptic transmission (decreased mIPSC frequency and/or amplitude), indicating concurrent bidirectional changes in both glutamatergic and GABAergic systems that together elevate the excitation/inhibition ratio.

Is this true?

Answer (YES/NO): NO